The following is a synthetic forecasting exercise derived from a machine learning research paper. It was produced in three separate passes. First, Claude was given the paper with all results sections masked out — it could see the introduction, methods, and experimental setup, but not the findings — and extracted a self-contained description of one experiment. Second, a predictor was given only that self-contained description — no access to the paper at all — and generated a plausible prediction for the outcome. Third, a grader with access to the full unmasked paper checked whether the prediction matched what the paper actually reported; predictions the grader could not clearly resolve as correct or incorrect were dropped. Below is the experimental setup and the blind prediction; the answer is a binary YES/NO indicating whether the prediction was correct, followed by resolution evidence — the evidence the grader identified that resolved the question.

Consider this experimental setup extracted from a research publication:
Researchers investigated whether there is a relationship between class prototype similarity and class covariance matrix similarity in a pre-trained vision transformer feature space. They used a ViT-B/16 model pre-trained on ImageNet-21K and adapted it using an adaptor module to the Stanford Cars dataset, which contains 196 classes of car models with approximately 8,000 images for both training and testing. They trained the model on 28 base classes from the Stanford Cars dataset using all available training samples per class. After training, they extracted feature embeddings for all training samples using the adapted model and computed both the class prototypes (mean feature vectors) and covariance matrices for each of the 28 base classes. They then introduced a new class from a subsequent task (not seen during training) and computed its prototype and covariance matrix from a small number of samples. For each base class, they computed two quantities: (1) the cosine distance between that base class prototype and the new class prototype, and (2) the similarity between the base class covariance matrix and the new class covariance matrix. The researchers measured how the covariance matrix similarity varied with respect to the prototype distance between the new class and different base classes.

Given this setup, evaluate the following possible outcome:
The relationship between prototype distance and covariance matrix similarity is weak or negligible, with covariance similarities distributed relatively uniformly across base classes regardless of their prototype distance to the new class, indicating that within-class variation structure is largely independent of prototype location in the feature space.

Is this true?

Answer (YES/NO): NO